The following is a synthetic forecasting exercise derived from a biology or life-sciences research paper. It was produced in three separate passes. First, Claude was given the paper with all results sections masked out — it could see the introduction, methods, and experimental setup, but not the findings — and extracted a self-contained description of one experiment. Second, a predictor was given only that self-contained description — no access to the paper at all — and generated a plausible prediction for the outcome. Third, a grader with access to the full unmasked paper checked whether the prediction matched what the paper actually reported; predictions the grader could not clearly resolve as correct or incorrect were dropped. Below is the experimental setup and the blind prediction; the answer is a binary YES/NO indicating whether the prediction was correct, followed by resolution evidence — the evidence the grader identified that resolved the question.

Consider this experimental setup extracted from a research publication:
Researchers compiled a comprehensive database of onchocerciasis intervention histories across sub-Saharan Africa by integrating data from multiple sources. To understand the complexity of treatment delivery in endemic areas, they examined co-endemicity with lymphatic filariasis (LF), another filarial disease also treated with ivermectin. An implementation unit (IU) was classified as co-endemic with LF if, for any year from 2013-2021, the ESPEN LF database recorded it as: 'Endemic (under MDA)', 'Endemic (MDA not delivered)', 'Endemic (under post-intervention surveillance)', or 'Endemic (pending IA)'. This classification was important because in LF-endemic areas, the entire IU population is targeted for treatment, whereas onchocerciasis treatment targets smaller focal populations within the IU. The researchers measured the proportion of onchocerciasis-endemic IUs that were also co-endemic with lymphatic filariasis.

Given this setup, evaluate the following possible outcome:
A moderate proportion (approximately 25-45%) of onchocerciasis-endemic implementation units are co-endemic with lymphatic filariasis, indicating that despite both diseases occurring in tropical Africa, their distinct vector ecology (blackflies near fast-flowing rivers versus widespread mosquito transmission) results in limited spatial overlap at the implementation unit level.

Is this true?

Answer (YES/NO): NO